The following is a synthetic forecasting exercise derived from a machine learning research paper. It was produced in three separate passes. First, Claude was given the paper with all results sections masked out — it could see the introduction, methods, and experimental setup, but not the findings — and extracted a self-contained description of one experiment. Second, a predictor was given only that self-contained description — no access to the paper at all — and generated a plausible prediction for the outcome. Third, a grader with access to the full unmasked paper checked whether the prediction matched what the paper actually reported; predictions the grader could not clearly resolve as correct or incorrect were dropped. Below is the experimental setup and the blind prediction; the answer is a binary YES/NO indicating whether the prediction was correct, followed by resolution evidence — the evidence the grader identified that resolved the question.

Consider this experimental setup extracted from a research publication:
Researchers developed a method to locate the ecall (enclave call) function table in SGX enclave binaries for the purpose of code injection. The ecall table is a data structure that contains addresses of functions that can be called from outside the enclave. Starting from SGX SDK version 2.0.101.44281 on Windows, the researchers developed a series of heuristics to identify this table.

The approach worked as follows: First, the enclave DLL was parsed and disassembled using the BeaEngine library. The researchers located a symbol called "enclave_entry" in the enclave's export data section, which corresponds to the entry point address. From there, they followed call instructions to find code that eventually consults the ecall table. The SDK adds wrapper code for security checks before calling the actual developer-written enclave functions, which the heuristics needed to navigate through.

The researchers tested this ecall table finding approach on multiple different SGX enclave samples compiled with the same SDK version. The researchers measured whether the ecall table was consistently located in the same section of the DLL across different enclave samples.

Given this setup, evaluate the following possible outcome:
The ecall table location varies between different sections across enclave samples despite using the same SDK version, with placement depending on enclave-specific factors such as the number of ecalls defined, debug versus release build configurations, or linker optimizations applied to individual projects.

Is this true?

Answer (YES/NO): NO